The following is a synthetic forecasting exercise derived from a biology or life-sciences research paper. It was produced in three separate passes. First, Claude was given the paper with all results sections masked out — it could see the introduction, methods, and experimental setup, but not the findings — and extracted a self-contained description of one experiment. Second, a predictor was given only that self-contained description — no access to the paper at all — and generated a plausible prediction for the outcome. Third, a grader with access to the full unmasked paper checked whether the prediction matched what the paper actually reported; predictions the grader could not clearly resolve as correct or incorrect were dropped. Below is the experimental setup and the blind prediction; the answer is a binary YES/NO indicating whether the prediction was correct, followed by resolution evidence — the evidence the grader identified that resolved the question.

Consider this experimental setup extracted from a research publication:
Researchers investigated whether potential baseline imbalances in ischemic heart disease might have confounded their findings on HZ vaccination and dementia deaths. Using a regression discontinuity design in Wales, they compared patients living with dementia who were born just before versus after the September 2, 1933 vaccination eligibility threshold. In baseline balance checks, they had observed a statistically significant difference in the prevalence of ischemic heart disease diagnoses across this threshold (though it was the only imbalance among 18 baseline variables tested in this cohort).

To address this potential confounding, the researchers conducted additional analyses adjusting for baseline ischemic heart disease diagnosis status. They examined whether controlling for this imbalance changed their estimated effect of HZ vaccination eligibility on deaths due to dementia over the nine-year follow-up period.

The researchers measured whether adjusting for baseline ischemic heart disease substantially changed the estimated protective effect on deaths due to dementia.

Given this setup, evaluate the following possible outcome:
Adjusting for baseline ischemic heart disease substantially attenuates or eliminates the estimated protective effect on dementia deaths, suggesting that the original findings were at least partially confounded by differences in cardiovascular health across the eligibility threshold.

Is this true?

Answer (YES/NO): NO